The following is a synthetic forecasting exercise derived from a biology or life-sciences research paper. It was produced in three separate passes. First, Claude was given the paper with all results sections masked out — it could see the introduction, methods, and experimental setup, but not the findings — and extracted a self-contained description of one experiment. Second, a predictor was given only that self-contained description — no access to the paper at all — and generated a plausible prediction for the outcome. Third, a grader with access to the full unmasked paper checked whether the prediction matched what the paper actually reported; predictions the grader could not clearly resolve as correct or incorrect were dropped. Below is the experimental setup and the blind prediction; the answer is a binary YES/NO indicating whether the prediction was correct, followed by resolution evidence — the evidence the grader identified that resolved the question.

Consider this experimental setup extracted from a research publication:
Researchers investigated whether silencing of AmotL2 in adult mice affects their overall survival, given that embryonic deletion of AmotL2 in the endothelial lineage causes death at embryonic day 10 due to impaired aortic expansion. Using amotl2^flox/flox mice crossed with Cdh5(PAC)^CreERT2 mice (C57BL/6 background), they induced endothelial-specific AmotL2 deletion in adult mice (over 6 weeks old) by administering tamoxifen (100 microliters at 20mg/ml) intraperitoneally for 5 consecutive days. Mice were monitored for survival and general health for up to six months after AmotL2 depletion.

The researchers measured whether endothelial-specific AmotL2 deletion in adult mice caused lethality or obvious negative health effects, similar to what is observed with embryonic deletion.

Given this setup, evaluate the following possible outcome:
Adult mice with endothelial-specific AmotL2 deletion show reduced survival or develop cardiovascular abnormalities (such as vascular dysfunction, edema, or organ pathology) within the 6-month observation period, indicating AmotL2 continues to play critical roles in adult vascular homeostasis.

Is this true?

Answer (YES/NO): YES